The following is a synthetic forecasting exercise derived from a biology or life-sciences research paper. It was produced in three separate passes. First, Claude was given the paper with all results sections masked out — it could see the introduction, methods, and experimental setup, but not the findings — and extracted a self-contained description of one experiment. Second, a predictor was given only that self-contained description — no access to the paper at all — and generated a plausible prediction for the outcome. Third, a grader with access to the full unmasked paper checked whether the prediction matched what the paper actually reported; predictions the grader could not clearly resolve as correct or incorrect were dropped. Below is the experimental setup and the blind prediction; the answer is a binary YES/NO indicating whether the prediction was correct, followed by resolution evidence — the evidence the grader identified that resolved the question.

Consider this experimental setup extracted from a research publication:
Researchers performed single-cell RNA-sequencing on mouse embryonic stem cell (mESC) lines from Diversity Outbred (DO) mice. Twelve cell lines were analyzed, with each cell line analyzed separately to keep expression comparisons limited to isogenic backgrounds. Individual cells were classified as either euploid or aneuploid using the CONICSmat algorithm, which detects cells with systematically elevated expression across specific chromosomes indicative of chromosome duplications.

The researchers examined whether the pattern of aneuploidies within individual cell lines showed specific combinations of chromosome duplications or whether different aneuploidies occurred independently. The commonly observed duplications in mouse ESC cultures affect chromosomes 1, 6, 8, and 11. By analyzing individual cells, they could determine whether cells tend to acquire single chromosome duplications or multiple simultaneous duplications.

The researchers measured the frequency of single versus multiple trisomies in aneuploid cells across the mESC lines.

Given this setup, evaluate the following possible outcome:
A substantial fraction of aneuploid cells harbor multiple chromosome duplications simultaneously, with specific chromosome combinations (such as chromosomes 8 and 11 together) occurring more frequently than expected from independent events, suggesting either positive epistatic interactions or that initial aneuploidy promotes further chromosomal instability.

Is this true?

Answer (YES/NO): NO